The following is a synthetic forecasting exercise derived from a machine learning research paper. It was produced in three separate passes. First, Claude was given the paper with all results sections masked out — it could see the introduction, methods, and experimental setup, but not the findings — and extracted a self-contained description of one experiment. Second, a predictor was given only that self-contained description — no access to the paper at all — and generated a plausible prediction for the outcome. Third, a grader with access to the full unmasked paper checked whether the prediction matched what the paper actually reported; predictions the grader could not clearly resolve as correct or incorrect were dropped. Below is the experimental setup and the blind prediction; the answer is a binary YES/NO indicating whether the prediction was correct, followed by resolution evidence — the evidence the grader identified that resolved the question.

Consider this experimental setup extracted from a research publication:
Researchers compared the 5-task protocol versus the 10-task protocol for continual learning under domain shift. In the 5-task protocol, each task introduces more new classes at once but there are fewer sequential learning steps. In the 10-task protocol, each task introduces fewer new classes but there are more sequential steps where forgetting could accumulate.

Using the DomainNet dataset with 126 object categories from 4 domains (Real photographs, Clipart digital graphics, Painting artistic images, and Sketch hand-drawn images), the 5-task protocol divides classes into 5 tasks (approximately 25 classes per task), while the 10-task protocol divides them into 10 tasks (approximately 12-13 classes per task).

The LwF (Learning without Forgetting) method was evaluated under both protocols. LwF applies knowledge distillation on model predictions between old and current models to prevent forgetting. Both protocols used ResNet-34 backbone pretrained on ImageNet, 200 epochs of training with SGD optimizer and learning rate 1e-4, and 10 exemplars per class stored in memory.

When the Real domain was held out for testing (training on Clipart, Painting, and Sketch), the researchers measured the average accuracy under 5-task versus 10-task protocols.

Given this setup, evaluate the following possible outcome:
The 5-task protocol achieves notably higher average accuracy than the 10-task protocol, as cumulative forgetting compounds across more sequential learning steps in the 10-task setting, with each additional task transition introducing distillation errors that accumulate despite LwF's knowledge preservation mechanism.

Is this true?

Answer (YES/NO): YES